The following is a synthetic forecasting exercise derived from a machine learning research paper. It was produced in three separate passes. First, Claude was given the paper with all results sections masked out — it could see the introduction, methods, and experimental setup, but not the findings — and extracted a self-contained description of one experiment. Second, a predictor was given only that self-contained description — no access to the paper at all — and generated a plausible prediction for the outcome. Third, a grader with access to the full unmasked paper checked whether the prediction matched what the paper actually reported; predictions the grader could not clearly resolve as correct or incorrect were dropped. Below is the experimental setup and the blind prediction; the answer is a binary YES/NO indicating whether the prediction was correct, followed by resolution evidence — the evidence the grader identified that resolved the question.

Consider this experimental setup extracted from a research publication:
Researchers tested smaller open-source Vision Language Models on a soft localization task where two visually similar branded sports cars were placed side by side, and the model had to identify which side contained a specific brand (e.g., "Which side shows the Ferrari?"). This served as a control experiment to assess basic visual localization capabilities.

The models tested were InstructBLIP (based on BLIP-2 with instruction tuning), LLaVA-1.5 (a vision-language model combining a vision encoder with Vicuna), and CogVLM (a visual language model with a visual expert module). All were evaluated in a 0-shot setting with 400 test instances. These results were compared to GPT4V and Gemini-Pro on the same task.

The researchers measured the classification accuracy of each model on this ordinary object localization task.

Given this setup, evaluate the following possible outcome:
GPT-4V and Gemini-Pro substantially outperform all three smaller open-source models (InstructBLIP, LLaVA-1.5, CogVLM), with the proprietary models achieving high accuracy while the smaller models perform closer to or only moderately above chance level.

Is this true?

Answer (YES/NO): YES